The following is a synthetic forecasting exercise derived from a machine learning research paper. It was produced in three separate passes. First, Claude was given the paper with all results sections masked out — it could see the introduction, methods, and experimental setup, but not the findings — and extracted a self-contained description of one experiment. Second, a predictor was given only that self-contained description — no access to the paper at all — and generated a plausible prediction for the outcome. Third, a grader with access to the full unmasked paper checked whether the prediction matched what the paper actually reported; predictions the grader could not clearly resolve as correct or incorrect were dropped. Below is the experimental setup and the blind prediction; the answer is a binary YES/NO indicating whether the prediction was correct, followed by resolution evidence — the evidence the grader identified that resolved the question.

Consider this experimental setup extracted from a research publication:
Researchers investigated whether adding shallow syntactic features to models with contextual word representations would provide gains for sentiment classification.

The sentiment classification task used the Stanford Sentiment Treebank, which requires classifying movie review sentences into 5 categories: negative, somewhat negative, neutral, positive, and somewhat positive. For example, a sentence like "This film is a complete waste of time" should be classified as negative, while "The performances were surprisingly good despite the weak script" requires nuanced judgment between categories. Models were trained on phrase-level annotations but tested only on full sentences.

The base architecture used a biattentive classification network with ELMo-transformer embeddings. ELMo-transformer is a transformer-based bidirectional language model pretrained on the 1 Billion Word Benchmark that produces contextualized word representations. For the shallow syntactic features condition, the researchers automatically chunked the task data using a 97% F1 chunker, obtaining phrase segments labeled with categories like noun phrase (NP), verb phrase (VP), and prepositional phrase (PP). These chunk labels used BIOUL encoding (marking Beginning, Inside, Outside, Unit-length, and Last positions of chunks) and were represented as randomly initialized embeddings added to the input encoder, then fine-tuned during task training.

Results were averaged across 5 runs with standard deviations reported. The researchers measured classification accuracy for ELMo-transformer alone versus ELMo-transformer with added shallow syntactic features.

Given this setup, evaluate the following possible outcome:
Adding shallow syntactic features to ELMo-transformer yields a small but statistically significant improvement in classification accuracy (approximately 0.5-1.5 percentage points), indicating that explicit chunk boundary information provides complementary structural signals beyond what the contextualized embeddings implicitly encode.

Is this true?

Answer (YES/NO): NO